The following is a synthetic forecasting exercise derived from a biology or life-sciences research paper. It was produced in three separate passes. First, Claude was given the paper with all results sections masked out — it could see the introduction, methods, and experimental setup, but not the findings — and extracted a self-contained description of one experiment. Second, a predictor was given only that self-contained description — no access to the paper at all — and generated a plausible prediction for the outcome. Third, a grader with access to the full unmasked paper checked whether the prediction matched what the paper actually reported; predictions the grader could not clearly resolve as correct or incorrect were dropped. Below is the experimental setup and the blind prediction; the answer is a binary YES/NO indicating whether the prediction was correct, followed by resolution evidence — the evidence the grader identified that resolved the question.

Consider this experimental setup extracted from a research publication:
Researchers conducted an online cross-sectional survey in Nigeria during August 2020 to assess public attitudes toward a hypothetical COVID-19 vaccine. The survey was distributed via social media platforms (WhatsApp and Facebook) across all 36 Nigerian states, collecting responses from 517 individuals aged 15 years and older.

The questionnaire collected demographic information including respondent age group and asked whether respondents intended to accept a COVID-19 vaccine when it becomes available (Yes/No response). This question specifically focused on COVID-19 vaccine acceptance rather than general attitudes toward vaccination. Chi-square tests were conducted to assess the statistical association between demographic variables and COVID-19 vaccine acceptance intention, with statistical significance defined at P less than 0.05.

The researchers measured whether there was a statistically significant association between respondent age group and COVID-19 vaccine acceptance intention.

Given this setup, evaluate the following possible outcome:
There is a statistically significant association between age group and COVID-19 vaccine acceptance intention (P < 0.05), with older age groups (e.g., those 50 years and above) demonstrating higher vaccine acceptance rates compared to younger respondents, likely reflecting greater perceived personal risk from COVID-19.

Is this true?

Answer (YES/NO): NO